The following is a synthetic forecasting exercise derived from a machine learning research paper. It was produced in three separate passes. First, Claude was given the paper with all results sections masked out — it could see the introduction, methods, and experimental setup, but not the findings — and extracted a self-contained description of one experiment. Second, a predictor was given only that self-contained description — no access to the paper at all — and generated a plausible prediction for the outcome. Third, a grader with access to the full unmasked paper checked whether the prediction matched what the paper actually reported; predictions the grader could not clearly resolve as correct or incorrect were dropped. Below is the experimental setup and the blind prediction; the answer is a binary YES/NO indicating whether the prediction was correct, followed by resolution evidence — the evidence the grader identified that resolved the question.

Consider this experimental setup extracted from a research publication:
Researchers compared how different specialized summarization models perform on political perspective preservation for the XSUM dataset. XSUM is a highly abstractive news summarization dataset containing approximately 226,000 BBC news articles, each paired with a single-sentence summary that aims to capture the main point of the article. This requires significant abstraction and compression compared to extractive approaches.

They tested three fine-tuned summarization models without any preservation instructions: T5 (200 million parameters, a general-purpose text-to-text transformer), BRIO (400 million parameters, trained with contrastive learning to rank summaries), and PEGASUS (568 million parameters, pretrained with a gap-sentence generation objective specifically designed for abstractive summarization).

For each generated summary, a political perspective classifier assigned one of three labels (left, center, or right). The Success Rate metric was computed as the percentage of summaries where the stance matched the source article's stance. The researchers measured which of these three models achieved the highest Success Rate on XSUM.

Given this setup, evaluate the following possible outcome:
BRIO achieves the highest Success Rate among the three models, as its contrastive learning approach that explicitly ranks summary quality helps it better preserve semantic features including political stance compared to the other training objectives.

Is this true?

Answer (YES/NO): NO